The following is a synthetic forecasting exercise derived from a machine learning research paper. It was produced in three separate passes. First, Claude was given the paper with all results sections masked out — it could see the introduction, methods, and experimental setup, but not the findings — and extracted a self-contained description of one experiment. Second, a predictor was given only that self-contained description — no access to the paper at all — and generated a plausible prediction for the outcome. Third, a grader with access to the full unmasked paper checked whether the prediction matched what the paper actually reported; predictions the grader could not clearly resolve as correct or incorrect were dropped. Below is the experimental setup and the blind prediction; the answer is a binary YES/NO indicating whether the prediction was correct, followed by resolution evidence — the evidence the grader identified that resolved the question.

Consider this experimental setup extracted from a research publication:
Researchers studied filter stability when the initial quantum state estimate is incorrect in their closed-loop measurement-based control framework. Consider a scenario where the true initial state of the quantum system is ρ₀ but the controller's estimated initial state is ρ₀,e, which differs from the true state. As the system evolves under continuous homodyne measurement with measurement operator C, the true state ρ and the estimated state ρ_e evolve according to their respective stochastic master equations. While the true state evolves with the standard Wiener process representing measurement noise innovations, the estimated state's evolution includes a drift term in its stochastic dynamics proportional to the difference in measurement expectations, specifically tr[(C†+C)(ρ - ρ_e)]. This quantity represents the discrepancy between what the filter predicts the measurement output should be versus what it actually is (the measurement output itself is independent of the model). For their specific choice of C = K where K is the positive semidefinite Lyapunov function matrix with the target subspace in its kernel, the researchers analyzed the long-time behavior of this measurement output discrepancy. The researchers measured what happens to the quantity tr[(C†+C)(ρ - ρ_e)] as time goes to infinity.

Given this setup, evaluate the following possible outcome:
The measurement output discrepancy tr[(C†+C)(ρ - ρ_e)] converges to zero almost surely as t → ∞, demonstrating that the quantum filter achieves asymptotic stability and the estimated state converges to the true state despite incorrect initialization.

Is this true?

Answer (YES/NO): NO